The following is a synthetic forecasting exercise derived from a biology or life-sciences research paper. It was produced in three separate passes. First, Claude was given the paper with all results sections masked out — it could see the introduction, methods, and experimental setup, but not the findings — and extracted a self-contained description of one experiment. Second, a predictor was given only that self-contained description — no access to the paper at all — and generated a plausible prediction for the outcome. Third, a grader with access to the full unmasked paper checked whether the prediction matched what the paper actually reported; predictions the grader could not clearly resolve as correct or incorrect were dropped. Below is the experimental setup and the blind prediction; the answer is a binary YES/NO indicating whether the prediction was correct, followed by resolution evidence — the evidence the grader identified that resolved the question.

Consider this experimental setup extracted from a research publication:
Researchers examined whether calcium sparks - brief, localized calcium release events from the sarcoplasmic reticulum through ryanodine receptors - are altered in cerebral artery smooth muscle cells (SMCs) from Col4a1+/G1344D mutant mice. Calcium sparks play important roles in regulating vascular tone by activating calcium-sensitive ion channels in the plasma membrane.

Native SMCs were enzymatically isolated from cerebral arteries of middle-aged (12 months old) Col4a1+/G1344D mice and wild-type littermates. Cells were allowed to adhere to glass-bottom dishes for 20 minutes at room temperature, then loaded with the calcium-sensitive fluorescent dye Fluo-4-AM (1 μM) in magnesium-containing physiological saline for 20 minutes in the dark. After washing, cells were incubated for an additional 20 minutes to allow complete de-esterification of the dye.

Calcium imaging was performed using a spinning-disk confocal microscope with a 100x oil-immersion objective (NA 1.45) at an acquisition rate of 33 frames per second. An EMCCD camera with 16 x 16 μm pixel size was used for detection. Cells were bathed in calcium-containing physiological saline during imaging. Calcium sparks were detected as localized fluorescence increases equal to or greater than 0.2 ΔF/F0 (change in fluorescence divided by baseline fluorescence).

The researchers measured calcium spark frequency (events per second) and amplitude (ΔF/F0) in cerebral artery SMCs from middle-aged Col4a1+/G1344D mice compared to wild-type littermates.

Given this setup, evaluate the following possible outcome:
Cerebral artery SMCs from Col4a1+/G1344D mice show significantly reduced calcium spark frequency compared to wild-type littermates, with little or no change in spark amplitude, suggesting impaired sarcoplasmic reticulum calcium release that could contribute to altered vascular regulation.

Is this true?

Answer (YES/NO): YES